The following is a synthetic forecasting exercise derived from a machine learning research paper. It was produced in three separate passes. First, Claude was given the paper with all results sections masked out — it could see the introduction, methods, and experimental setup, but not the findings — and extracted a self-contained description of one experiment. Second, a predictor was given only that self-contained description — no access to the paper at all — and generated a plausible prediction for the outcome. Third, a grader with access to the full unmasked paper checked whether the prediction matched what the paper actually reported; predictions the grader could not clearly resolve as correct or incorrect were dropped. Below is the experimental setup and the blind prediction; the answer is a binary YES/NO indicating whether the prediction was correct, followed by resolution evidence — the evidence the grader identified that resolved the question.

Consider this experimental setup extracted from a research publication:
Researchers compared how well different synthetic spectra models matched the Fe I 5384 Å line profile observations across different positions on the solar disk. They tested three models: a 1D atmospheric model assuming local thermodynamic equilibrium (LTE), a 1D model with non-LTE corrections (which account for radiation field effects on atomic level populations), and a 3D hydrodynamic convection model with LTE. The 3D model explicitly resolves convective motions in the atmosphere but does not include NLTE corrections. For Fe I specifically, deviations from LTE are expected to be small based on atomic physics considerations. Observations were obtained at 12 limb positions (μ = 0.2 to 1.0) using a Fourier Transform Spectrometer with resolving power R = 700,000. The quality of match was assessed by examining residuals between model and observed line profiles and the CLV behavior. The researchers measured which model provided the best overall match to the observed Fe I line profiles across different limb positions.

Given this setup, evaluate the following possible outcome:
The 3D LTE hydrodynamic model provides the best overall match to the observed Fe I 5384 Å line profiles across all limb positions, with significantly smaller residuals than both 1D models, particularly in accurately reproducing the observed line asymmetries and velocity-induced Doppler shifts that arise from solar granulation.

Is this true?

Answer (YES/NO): NO